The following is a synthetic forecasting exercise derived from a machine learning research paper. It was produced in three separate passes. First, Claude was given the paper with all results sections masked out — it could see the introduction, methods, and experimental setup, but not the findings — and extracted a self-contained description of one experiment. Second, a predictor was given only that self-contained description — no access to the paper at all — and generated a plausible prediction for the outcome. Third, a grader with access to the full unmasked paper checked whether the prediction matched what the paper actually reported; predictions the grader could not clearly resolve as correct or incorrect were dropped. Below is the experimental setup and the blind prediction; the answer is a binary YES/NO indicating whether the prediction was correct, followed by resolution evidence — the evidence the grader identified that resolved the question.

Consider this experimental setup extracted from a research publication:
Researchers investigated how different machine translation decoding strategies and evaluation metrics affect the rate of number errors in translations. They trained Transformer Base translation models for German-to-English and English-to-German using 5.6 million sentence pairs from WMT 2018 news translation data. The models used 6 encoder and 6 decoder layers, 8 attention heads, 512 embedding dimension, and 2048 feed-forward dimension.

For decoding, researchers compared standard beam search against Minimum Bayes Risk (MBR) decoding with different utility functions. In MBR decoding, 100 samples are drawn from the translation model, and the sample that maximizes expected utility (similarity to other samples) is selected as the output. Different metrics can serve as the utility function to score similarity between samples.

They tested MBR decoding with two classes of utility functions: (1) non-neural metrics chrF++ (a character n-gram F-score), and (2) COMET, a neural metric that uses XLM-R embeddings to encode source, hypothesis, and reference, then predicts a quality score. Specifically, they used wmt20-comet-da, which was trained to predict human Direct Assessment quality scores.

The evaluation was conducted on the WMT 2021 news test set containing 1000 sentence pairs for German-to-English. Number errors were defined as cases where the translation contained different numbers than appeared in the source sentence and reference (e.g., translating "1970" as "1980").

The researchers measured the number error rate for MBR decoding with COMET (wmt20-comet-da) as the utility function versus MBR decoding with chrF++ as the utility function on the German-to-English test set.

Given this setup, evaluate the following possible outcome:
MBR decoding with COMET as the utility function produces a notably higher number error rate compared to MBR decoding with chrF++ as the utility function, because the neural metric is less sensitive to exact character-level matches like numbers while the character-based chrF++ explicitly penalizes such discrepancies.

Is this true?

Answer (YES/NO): YES